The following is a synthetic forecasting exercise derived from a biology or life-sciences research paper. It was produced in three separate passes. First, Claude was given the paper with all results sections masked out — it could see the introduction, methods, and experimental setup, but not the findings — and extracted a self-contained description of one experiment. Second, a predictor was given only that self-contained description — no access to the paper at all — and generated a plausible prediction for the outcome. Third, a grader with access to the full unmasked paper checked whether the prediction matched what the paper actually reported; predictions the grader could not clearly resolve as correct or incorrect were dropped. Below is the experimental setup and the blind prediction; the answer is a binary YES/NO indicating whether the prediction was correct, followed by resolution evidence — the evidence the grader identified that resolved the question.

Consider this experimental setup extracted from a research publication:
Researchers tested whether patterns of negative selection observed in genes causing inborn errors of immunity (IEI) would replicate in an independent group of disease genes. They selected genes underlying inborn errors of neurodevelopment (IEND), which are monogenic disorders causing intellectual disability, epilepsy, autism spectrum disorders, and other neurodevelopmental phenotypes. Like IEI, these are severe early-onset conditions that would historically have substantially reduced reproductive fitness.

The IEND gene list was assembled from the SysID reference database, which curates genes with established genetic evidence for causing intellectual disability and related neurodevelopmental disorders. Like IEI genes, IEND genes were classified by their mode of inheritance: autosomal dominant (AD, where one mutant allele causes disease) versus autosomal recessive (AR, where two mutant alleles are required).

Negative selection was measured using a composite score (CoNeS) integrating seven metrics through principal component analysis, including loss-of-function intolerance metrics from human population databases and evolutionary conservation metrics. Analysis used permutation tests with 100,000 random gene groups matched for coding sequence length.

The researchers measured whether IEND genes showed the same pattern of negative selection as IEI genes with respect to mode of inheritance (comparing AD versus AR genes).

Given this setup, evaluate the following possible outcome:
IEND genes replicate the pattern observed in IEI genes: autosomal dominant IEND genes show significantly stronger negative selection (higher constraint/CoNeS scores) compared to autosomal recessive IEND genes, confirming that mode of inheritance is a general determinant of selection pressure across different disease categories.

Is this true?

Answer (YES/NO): YES